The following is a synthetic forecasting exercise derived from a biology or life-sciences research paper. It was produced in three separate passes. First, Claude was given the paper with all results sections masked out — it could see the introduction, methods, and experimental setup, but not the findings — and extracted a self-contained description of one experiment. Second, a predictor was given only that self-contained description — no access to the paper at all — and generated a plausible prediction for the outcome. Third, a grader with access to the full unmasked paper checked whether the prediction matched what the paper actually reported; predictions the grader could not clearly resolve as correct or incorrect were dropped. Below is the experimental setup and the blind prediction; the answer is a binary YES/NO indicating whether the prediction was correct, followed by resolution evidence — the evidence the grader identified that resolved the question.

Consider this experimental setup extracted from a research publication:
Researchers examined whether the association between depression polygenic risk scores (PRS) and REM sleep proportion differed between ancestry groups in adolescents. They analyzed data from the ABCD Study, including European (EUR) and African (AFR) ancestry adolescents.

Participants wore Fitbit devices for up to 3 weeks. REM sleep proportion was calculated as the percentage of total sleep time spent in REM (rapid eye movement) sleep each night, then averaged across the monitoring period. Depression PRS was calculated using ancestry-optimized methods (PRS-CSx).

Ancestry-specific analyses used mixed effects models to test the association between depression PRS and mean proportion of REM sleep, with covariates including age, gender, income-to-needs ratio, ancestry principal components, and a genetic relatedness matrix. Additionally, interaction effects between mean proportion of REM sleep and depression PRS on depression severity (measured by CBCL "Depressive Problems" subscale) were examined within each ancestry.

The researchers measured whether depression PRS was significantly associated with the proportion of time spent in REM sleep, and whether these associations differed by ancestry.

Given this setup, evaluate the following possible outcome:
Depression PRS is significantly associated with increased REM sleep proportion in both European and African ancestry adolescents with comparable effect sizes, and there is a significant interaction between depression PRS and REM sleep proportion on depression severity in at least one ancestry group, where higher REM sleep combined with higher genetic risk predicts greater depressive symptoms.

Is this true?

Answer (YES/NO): NO